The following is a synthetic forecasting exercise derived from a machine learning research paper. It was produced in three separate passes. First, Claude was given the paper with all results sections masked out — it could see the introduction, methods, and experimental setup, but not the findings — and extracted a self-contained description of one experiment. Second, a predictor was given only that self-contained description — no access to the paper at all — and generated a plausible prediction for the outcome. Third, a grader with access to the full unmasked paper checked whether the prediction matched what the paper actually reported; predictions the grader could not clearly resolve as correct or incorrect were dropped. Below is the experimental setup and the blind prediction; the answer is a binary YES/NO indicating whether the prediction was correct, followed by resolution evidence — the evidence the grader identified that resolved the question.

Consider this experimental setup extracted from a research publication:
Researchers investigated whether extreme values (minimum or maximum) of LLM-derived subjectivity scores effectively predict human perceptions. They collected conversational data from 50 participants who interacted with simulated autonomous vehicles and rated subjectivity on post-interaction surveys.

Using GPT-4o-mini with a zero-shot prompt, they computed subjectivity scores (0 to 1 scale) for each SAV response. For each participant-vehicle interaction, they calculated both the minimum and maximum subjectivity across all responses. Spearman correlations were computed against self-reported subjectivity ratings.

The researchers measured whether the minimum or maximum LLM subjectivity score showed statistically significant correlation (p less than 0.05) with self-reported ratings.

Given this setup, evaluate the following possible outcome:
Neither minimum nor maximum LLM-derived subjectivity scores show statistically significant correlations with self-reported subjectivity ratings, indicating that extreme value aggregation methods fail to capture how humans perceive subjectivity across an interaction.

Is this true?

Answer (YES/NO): NO